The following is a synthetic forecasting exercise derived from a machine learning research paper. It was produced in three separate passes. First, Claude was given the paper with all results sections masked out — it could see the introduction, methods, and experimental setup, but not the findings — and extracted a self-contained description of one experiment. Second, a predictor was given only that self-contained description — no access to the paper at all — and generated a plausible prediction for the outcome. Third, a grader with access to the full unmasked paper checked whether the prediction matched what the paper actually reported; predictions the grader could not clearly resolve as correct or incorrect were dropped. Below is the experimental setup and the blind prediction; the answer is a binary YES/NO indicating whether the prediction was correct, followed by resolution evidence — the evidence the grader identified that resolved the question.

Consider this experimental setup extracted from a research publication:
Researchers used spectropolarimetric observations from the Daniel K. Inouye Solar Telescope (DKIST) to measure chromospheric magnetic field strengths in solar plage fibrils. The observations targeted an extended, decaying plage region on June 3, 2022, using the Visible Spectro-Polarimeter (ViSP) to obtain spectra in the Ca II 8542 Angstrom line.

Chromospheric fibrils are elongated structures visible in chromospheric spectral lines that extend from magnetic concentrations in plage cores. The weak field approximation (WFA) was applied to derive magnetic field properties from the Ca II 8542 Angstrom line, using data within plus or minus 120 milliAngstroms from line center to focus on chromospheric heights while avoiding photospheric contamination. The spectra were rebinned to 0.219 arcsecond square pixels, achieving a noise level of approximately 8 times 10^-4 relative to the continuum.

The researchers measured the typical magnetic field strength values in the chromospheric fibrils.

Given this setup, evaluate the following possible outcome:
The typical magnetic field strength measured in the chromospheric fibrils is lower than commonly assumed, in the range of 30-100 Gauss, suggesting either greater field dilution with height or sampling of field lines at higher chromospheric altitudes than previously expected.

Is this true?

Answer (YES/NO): NO